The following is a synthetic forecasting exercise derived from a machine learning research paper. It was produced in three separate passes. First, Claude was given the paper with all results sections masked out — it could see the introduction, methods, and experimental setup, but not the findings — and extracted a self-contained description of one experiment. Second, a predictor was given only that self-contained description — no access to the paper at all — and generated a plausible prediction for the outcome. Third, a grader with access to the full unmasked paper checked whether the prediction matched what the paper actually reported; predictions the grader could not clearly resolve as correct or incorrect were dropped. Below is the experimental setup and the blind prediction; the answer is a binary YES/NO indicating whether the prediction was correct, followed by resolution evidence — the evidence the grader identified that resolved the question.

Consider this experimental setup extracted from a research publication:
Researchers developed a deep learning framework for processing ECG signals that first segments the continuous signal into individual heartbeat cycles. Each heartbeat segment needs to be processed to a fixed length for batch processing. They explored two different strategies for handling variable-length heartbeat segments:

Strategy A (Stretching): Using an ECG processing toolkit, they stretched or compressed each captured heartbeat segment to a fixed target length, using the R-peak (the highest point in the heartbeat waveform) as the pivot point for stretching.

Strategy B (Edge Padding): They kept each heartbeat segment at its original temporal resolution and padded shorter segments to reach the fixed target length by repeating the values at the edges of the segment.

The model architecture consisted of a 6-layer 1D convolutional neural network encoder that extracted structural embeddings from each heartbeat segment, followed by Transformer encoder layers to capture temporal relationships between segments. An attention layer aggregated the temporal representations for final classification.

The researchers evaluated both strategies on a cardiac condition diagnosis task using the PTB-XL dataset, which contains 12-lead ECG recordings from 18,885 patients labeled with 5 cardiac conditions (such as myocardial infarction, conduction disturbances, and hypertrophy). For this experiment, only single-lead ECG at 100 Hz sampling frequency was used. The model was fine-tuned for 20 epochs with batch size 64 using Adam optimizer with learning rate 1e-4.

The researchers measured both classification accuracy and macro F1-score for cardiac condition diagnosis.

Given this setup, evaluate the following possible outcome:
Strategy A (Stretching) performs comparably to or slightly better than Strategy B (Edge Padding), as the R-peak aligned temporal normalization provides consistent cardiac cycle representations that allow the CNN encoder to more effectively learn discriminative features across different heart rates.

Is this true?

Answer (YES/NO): NO